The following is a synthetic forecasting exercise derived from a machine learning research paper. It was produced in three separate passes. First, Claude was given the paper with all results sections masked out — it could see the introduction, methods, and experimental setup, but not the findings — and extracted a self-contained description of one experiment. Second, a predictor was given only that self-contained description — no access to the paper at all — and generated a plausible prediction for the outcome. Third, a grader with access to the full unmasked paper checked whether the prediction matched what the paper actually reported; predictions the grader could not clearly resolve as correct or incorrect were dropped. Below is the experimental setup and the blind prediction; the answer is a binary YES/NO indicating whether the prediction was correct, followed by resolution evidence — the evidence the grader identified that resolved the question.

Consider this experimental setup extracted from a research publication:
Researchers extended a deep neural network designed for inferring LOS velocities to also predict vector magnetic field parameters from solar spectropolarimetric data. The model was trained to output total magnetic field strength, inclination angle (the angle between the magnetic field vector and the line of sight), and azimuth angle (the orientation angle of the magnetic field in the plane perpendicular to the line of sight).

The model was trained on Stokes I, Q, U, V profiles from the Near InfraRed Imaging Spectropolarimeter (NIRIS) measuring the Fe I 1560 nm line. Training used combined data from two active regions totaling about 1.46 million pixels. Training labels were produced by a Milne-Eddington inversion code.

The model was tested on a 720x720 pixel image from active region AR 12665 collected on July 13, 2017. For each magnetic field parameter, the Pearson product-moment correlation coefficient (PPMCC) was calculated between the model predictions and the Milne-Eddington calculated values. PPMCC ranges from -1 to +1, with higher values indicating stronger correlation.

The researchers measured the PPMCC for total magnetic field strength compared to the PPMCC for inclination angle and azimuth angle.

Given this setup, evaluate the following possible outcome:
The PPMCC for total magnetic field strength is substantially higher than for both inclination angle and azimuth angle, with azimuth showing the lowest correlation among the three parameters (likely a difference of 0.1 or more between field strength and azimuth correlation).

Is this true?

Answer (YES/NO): YES